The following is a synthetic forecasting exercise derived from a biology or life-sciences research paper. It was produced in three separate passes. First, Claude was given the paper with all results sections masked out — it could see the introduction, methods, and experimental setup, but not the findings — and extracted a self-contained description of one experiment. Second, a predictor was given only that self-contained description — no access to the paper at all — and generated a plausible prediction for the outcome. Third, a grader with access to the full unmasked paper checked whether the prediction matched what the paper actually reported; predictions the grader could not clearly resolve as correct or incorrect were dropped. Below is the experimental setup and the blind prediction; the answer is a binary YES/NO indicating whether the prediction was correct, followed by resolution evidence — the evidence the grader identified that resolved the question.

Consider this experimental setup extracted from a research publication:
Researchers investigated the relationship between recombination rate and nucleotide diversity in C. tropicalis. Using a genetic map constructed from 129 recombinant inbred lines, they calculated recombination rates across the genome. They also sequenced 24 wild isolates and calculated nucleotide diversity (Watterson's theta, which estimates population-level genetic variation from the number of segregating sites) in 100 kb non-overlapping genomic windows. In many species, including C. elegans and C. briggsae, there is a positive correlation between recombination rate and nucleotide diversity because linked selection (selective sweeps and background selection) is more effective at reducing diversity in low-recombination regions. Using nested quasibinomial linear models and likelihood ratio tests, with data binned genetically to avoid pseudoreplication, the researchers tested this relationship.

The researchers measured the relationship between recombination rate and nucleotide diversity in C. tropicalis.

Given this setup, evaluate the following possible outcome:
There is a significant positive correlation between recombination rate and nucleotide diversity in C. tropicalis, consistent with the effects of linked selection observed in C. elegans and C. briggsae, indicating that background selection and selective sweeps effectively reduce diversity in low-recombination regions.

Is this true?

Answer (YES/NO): NO